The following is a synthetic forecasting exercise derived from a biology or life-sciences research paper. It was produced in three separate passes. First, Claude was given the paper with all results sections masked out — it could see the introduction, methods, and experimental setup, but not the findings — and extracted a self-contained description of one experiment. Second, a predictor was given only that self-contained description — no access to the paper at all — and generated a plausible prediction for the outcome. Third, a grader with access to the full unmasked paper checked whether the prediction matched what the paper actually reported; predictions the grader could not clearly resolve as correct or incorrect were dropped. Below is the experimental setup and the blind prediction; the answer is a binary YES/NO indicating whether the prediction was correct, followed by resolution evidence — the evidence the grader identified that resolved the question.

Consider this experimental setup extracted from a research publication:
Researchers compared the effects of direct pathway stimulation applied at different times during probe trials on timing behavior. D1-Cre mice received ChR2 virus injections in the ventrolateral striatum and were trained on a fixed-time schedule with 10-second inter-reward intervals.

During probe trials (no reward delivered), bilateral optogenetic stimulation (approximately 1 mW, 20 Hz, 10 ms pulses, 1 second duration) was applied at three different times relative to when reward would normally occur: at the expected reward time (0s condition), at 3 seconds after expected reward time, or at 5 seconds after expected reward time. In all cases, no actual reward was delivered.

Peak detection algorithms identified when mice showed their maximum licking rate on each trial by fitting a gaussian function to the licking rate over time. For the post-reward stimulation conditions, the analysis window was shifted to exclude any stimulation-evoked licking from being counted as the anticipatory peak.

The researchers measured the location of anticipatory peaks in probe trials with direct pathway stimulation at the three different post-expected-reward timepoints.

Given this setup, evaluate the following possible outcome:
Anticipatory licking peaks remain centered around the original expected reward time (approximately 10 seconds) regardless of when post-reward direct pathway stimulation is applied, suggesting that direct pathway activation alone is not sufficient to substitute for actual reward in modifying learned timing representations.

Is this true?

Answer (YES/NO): NO